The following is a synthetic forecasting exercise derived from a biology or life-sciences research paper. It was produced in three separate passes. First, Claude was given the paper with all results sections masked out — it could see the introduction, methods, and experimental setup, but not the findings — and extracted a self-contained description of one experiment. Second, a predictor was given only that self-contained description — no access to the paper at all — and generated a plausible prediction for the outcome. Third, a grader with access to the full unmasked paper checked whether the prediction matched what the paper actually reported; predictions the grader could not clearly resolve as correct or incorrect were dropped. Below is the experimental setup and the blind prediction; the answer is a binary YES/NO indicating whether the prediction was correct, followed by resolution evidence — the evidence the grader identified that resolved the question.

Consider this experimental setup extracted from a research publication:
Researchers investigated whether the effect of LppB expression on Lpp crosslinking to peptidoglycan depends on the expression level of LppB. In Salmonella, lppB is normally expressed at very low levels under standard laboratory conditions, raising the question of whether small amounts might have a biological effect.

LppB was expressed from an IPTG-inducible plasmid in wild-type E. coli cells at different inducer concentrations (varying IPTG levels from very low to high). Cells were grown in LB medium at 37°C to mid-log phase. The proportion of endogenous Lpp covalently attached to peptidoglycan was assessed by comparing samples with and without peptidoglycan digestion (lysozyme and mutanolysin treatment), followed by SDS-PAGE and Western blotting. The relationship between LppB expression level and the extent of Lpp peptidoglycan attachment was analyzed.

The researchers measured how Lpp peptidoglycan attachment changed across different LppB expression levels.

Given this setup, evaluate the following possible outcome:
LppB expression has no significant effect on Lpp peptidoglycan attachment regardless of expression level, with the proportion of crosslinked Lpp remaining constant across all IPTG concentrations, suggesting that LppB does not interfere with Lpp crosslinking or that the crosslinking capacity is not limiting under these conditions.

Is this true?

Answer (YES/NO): NO